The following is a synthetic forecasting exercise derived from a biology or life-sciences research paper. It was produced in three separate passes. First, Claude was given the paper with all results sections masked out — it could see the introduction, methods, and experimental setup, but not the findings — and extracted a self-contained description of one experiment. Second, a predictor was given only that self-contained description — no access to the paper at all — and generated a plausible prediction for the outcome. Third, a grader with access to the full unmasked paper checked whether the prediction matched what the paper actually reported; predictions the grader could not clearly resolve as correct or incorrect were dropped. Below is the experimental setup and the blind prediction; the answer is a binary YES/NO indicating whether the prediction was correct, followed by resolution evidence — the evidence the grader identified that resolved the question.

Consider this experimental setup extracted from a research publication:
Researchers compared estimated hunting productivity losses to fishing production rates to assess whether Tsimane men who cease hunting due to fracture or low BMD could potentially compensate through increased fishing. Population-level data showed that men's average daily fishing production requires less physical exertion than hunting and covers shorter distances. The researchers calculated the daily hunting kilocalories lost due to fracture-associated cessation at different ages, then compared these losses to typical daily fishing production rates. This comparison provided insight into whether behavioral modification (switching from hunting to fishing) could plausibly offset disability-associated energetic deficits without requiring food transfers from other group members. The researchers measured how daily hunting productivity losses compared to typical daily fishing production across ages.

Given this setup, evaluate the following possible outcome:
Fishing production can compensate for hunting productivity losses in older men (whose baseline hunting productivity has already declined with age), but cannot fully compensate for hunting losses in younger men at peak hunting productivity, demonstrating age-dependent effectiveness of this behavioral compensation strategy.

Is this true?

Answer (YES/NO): NO